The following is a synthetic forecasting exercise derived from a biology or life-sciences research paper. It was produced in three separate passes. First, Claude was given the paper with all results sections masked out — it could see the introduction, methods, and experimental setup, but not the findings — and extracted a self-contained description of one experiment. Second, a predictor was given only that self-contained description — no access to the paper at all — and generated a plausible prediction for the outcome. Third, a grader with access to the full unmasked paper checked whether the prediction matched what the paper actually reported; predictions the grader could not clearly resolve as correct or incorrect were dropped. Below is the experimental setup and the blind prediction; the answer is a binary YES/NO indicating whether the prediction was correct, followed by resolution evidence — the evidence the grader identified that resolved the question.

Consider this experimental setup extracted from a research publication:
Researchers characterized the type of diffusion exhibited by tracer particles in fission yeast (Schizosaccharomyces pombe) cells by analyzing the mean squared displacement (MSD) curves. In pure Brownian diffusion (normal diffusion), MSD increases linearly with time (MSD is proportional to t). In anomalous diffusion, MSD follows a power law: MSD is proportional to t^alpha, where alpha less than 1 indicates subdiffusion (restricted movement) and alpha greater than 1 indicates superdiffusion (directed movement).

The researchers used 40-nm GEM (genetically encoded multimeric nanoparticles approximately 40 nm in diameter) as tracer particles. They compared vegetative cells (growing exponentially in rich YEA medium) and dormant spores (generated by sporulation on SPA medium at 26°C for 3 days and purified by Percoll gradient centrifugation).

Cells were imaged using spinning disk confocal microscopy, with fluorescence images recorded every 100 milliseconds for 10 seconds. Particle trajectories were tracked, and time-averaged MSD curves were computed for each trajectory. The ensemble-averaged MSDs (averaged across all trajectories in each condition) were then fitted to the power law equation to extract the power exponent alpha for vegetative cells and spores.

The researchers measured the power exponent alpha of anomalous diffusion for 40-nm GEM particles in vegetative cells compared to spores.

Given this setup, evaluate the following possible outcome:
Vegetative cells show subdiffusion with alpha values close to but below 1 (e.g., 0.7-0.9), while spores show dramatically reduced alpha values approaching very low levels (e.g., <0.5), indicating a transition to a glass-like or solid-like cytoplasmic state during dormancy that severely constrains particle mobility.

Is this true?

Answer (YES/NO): NO